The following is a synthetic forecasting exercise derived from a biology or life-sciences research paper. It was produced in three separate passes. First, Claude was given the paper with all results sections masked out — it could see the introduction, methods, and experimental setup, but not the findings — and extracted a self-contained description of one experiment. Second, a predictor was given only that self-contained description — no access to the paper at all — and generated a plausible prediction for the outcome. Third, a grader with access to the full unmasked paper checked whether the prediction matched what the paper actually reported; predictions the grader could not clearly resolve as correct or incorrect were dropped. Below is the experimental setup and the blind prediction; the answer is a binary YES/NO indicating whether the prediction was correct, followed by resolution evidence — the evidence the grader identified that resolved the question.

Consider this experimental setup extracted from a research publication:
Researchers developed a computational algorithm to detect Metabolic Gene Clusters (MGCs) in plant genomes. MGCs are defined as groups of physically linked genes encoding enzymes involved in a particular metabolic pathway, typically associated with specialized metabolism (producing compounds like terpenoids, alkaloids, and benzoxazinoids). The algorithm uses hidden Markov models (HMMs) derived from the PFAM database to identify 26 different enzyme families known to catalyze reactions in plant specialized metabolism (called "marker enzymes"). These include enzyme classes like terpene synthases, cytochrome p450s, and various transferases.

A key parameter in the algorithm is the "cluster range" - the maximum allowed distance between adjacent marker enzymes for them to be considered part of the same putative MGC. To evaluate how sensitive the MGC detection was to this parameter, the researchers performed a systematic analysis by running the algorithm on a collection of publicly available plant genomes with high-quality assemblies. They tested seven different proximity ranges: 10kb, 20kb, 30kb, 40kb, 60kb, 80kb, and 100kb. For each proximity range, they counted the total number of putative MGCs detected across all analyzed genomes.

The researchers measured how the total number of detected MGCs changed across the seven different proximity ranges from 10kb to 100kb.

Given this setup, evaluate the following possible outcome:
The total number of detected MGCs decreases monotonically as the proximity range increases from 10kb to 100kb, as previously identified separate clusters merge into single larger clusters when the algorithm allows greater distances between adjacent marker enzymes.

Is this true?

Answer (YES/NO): NO